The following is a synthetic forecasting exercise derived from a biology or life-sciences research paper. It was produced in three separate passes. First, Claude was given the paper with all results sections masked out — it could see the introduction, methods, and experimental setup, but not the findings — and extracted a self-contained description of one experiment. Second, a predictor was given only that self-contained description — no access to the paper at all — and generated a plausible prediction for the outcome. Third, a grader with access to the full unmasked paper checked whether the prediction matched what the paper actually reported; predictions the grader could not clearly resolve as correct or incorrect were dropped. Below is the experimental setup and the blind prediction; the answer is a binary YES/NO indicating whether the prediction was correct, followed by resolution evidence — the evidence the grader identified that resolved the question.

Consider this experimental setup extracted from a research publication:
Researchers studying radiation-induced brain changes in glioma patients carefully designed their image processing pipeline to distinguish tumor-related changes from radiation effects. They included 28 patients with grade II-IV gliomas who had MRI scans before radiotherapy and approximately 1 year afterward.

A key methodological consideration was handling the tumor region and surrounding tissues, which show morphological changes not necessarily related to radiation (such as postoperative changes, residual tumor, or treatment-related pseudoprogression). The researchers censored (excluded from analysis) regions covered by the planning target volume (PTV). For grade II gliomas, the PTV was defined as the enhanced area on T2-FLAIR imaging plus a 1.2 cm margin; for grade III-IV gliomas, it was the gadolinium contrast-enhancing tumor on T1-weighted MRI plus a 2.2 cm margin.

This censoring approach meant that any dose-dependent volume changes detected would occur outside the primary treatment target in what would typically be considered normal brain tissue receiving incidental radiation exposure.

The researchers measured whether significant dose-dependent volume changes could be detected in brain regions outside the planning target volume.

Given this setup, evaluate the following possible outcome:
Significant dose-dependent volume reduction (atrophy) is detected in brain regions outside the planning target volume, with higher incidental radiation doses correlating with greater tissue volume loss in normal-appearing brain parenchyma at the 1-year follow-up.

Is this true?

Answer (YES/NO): YES